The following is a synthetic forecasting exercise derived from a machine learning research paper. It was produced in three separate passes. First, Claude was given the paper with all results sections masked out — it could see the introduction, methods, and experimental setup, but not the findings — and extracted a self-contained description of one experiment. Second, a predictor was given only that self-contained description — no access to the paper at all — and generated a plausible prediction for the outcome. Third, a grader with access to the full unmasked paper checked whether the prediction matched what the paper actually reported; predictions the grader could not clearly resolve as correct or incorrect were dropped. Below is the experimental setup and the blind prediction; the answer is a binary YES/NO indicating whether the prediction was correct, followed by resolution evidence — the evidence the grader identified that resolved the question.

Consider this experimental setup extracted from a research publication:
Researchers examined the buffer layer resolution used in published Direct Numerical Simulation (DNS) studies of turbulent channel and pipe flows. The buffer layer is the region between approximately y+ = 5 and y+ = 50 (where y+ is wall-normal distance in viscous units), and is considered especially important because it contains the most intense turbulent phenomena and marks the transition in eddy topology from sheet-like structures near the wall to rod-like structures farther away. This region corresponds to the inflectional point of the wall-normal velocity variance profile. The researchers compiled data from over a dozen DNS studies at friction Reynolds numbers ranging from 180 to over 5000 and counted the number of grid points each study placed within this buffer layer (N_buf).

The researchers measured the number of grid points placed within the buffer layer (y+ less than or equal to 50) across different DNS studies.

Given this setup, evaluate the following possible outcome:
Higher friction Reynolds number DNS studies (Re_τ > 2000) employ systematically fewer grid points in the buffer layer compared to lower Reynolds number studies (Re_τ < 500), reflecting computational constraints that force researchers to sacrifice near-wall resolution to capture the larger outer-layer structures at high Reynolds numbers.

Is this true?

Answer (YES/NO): NO